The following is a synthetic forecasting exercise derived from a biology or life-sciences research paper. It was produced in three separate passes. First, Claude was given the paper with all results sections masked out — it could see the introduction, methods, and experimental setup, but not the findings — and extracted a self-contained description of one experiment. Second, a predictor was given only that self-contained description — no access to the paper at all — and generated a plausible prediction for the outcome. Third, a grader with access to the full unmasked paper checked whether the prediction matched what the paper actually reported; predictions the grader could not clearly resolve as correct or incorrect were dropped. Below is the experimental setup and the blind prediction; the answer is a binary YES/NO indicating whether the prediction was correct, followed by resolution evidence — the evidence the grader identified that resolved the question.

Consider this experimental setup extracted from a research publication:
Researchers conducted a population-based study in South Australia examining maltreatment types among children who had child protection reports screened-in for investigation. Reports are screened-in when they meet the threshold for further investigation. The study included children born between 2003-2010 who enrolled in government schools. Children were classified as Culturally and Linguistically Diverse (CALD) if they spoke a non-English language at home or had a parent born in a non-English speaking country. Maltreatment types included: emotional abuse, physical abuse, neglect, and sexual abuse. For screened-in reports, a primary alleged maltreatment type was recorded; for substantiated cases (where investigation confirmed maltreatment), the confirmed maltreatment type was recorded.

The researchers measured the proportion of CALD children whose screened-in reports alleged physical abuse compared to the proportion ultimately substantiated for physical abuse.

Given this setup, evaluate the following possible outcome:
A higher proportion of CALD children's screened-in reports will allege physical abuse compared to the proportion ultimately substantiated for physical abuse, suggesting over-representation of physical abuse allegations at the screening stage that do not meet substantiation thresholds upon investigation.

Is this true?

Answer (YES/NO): YES